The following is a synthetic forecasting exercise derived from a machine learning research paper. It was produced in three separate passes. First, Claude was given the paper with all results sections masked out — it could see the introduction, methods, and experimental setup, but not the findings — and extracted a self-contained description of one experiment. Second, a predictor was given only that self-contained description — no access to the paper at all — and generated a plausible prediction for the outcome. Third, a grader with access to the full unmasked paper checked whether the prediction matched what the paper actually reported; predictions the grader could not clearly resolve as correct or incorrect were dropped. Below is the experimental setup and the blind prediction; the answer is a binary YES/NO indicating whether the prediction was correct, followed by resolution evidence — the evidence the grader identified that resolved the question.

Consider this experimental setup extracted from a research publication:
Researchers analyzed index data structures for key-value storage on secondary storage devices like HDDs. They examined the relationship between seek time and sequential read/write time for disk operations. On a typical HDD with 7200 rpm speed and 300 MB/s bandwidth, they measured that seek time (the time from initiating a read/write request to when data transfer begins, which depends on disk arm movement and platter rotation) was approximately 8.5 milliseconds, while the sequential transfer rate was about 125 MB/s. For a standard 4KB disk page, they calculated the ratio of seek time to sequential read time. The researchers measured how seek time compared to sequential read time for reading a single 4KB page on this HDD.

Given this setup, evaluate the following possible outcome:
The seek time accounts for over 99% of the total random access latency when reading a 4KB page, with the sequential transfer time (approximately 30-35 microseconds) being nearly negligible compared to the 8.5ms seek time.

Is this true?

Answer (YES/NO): YES